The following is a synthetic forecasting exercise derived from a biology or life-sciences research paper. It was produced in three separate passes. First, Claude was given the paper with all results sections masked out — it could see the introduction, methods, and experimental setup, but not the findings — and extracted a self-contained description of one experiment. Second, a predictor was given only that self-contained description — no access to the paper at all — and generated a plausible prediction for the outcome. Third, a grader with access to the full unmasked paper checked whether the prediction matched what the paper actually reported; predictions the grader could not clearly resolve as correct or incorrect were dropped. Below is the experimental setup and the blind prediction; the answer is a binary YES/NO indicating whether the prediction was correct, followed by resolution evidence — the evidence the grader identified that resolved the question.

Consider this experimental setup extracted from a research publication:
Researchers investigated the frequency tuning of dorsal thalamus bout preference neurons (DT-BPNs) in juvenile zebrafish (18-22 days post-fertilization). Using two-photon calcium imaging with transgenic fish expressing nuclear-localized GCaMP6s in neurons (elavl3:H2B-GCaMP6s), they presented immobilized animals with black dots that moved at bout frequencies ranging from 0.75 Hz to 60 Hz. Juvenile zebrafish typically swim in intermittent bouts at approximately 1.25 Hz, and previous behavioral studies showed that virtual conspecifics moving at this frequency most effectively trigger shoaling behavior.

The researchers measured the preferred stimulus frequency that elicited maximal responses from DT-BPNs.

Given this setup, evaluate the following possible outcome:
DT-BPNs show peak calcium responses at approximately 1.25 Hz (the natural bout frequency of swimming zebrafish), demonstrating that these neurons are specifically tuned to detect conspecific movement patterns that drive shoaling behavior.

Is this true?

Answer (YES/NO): YES